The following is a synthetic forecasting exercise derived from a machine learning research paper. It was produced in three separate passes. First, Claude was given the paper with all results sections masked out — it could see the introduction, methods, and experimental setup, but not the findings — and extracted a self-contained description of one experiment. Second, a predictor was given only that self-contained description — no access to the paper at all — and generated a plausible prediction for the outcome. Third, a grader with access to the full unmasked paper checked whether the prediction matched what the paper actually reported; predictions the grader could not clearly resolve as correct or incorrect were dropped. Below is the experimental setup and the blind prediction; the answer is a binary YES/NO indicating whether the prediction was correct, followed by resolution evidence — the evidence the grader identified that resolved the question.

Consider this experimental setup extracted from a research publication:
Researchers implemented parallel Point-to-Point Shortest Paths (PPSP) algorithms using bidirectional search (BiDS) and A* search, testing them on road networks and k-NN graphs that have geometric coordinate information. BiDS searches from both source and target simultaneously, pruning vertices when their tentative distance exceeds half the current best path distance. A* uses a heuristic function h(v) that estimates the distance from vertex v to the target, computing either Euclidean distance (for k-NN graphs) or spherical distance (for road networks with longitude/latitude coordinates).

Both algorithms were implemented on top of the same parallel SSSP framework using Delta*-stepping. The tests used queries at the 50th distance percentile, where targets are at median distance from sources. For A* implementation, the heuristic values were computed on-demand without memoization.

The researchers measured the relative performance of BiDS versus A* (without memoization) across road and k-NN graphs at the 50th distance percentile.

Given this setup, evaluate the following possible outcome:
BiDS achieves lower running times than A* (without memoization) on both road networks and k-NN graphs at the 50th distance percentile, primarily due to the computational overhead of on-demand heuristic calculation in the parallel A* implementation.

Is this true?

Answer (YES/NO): YES